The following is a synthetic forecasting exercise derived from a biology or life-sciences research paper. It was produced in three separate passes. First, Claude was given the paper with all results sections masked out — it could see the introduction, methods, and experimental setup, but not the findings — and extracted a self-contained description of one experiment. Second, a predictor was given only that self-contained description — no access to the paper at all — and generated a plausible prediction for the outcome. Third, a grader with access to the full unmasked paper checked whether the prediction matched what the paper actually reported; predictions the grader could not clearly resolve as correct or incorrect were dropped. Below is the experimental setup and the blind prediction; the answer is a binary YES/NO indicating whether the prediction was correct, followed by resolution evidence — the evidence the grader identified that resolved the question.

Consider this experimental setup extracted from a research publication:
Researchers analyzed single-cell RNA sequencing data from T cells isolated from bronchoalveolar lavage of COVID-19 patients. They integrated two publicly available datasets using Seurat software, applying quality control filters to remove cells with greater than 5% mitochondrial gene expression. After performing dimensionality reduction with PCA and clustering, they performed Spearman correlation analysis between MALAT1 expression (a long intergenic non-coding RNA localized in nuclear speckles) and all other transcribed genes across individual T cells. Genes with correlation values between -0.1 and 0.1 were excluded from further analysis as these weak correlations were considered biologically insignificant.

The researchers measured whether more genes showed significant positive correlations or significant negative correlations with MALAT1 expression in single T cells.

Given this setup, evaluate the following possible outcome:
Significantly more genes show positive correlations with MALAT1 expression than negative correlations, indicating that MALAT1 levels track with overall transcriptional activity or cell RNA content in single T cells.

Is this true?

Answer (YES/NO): NO